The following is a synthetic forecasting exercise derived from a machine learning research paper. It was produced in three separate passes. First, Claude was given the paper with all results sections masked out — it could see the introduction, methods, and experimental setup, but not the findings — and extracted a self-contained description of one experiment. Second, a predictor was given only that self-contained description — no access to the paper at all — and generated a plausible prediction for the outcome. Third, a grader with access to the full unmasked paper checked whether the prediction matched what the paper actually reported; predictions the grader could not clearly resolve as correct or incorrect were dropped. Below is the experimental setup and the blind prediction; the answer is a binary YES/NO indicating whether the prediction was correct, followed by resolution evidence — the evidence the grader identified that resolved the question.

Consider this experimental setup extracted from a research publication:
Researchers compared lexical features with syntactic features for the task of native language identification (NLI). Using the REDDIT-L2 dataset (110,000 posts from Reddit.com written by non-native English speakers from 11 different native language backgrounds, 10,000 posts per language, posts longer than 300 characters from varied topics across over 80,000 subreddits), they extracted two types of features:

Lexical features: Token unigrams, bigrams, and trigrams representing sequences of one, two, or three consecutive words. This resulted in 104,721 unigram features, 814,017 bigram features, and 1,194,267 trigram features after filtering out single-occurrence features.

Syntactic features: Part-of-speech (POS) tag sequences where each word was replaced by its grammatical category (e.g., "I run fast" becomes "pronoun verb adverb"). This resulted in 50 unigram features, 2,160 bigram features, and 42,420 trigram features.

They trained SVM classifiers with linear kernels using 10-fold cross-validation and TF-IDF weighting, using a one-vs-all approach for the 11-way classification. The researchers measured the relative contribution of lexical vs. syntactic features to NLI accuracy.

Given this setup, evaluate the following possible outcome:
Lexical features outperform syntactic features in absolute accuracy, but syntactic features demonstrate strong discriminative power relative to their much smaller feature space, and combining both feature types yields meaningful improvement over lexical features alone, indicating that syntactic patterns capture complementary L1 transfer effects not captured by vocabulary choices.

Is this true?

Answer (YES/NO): NO